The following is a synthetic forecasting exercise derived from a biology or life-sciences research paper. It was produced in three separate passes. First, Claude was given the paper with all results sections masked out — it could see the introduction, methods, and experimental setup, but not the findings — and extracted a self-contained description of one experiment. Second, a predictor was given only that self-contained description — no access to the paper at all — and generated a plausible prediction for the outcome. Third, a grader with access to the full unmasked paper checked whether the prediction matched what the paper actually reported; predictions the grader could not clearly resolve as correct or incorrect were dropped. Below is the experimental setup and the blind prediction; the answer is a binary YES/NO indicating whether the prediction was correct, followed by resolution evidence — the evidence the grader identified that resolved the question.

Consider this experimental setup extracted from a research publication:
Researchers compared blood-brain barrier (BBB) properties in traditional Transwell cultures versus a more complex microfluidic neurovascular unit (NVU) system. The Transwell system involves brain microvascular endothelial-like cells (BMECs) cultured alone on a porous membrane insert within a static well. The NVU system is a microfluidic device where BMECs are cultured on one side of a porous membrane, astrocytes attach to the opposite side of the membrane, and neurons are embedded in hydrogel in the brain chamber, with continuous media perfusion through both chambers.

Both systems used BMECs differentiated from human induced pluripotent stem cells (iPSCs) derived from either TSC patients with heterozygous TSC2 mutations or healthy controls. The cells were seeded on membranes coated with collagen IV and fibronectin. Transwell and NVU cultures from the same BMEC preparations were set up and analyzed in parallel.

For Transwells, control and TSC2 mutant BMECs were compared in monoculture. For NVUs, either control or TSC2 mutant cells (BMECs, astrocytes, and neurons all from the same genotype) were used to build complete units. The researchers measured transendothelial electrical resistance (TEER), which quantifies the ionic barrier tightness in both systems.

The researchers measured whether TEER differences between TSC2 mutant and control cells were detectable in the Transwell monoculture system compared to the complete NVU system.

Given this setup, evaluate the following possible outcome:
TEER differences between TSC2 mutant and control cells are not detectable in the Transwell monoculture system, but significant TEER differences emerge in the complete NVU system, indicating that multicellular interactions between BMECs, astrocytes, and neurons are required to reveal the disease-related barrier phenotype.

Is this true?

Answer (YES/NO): NO